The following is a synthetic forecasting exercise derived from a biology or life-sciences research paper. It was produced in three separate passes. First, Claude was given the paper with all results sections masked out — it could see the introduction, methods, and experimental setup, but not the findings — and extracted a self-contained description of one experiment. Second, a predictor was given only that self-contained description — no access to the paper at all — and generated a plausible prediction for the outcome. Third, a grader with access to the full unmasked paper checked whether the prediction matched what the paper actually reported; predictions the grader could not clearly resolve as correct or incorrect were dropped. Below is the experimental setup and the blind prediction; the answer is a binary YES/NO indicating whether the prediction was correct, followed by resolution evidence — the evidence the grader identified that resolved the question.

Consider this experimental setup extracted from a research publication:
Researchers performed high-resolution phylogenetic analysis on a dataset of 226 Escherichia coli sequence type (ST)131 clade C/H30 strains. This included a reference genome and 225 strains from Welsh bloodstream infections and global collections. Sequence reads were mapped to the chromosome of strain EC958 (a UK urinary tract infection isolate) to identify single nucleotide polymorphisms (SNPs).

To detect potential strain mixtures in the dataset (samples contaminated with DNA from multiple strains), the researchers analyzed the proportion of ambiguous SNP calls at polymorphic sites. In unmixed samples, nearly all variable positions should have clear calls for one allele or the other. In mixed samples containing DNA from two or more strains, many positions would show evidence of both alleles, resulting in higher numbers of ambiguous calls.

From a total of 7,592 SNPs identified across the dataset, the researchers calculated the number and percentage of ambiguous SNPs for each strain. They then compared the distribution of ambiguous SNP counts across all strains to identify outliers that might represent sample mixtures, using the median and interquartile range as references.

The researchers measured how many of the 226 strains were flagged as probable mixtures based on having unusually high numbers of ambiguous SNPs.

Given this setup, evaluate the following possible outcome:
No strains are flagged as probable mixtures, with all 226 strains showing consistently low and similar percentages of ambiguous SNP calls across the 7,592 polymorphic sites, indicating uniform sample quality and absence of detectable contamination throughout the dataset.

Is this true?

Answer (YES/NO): NO